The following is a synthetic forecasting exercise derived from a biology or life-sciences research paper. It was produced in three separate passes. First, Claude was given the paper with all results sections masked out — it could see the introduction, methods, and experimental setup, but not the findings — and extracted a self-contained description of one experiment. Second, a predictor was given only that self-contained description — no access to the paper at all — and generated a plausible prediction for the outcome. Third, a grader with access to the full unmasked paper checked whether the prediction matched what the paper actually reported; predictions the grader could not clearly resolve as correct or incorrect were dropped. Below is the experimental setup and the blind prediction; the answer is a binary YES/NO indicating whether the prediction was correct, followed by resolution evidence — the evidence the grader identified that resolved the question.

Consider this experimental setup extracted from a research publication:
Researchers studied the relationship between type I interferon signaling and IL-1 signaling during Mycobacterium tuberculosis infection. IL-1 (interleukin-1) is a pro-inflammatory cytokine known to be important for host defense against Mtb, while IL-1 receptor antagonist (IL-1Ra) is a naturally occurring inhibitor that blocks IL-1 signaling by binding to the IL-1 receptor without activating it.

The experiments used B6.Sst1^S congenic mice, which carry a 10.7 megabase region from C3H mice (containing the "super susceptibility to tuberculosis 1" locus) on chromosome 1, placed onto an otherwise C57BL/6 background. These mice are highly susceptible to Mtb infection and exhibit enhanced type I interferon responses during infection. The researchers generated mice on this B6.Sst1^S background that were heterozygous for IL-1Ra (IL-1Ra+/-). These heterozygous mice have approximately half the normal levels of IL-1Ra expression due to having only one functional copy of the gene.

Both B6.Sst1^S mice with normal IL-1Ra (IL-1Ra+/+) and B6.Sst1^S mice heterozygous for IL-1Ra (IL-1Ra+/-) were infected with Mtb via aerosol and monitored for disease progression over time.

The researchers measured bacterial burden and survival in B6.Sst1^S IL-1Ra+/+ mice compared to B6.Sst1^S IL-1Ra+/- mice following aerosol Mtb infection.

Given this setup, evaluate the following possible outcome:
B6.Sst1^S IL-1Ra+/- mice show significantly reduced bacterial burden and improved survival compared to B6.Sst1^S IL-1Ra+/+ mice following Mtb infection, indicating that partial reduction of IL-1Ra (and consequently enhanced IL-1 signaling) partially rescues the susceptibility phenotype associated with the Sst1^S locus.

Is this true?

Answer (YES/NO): YES